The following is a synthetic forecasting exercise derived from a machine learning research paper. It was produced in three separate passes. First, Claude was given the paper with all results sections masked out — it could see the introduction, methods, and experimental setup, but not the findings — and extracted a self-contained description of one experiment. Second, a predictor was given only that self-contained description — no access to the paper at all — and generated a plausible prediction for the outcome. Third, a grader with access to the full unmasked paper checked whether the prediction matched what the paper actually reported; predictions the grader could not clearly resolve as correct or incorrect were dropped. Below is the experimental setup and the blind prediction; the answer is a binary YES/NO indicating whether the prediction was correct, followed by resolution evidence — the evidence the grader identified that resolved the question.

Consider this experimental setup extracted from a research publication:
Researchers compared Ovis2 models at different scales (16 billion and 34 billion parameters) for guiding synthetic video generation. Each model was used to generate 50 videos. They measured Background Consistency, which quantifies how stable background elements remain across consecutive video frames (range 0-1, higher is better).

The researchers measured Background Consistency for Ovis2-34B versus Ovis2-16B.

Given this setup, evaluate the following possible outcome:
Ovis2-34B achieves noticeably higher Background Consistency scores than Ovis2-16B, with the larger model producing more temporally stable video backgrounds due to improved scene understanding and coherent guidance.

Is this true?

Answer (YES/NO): NO